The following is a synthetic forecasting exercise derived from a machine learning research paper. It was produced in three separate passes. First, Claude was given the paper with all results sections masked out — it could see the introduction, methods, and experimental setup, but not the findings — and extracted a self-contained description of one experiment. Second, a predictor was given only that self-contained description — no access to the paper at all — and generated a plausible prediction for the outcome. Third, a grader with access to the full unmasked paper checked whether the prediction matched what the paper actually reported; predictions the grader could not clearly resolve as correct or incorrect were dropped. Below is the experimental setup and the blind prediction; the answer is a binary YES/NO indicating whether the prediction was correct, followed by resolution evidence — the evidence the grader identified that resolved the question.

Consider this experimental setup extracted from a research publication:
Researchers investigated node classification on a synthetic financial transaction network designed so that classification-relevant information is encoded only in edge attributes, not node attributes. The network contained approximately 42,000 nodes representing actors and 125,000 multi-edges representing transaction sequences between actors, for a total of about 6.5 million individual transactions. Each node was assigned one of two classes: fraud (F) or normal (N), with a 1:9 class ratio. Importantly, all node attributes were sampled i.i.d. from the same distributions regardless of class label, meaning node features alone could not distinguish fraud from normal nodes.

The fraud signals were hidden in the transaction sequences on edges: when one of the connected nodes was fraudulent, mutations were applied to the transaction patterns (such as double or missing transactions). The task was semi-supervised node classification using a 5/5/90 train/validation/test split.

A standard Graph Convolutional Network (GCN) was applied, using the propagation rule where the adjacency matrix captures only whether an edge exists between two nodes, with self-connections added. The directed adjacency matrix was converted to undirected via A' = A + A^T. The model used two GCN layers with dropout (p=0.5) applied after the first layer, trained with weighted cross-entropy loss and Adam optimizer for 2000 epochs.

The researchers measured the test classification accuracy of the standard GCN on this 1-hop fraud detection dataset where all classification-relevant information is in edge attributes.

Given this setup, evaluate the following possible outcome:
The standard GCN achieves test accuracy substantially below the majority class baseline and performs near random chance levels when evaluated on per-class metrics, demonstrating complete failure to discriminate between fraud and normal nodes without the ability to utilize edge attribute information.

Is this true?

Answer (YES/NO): YES